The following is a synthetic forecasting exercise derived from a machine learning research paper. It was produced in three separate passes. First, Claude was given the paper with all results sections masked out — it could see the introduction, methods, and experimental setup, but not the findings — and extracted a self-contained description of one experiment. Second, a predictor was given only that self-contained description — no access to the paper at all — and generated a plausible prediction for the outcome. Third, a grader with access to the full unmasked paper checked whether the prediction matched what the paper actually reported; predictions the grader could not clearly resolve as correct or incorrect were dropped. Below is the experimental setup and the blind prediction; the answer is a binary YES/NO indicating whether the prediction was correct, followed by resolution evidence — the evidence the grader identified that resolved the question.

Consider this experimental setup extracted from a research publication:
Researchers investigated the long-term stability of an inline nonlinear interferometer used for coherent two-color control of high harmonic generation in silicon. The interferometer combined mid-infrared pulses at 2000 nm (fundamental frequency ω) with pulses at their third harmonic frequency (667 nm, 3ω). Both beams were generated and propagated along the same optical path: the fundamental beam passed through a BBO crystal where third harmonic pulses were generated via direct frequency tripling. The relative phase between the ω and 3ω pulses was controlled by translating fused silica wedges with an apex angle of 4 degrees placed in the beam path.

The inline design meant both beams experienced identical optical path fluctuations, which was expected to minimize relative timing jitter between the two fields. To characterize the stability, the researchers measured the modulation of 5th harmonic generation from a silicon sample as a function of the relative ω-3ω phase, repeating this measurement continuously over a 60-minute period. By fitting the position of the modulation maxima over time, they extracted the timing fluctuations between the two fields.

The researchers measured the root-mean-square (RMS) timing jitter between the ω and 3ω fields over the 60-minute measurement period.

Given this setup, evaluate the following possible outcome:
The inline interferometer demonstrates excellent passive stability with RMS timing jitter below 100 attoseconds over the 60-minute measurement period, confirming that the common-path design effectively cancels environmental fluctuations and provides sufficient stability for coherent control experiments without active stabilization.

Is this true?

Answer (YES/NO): YES